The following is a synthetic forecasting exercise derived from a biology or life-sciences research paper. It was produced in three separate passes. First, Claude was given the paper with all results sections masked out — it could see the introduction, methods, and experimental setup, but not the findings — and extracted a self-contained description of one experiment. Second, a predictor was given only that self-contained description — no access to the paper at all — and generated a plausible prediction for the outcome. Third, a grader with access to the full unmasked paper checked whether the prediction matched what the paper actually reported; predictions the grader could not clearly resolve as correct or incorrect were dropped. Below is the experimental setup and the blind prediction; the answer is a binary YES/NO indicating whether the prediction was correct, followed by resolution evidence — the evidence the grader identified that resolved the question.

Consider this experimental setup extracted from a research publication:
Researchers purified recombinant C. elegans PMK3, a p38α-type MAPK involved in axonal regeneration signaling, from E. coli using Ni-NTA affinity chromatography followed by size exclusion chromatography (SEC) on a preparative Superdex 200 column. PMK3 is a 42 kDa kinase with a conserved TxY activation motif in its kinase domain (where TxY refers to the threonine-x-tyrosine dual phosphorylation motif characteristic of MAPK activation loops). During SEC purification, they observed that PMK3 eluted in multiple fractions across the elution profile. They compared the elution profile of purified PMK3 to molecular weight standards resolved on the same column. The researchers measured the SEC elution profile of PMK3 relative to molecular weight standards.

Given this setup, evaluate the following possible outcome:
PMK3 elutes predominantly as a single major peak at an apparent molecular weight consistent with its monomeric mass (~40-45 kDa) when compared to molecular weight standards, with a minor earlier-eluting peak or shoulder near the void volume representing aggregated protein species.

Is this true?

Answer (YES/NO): NO